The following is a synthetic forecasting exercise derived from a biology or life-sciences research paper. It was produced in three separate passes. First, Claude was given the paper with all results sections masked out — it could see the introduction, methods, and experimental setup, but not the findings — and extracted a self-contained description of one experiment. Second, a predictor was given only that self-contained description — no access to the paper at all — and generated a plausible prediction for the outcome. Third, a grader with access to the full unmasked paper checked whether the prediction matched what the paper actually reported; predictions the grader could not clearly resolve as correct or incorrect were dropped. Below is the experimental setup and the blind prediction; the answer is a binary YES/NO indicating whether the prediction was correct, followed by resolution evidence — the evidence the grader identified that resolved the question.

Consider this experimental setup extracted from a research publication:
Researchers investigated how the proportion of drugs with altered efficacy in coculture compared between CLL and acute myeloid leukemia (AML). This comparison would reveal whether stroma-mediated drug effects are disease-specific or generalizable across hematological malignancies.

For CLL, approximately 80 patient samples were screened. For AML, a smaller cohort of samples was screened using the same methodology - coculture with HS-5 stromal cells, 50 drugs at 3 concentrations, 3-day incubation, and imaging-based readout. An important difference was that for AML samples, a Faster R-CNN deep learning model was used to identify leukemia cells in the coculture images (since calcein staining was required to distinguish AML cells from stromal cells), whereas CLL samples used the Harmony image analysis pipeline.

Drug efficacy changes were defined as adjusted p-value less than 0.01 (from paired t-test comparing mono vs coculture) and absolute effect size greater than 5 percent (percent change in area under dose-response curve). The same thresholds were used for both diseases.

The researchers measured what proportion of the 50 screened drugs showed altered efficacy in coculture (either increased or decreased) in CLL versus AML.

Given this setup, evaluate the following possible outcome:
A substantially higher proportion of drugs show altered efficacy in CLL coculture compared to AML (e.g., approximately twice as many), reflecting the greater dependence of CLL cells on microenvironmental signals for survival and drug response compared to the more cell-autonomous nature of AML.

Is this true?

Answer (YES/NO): NO